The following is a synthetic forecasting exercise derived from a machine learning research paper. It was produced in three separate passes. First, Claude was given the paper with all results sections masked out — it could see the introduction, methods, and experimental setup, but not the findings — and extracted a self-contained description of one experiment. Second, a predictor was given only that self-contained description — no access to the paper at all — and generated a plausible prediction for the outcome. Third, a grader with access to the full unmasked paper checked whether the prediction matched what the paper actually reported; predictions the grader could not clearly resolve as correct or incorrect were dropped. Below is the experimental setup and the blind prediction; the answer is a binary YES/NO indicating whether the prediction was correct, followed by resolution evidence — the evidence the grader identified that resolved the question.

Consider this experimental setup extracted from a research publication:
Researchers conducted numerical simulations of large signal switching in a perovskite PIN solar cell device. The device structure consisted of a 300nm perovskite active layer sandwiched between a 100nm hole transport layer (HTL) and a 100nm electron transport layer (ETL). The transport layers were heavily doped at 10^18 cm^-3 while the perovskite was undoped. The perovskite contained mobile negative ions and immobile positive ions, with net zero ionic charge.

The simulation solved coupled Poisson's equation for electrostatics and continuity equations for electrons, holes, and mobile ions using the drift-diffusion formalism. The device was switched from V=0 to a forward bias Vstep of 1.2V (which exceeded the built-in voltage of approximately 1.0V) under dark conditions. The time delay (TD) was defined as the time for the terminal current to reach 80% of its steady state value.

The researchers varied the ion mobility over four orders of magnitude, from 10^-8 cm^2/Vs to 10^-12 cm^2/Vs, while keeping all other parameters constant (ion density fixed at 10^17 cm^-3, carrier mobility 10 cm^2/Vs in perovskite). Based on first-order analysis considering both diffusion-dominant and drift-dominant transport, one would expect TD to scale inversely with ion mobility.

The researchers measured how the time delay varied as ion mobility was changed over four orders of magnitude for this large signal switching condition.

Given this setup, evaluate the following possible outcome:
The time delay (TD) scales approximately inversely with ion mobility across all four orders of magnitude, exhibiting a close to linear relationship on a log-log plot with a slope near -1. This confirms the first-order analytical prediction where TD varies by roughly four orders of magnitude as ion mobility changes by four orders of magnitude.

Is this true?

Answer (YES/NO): NO